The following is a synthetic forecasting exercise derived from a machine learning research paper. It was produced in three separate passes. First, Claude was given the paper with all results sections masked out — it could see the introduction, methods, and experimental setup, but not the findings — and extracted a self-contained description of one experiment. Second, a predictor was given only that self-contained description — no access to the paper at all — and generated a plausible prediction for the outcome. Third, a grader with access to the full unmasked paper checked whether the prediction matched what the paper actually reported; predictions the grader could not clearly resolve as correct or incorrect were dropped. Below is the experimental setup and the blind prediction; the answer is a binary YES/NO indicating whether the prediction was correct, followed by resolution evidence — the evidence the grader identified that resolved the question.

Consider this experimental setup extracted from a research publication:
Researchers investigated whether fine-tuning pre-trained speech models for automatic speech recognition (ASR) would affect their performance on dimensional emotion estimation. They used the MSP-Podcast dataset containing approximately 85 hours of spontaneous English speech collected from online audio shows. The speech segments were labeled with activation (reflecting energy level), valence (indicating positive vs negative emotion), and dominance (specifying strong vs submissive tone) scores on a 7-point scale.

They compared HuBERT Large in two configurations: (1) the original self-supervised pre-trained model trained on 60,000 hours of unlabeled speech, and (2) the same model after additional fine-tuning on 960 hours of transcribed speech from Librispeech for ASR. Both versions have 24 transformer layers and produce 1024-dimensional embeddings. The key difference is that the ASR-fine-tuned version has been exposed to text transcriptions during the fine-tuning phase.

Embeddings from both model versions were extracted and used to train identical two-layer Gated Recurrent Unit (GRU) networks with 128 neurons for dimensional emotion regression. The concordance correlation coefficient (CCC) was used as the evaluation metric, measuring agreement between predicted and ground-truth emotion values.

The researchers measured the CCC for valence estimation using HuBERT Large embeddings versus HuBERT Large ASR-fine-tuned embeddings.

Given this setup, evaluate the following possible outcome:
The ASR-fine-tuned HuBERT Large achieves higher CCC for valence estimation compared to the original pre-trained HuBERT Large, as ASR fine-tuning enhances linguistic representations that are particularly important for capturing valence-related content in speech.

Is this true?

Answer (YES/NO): NO